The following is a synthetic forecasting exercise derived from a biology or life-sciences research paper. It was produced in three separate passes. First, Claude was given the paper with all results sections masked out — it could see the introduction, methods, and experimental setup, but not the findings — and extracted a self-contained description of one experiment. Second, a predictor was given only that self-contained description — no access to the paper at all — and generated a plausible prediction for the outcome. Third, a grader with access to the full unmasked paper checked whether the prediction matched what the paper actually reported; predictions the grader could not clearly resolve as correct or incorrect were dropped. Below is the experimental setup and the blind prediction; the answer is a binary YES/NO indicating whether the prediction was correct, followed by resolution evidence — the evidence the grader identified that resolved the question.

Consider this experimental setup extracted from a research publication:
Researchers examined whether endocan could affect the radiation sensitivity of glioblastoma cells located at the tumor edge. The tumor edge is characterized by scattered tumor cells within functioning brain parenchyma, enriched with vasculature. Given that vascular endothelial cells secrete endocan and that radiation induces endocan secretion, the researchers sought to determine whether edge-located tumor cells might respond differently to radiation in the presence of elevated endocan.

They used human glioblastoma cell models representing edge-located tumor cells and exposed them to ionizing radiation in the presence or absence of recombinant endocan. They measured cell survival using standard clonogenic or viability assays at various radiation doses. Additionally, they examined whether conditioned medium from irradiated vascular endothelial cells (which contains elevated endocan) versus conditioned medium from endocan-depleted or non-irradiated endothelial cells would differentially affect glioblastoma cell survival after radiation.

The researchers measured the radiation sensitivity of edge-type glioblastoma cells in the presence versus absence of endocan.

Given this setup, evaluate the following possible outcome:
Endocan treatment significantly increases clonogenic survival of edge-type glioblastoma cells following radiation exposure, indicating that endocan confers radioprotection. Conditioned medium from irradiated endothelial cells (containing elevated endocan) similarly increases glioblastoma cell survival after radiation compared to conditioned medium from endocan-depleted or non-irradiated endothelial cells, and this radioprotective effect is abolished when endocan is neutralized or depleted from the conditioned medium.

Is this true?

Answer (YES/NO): NO